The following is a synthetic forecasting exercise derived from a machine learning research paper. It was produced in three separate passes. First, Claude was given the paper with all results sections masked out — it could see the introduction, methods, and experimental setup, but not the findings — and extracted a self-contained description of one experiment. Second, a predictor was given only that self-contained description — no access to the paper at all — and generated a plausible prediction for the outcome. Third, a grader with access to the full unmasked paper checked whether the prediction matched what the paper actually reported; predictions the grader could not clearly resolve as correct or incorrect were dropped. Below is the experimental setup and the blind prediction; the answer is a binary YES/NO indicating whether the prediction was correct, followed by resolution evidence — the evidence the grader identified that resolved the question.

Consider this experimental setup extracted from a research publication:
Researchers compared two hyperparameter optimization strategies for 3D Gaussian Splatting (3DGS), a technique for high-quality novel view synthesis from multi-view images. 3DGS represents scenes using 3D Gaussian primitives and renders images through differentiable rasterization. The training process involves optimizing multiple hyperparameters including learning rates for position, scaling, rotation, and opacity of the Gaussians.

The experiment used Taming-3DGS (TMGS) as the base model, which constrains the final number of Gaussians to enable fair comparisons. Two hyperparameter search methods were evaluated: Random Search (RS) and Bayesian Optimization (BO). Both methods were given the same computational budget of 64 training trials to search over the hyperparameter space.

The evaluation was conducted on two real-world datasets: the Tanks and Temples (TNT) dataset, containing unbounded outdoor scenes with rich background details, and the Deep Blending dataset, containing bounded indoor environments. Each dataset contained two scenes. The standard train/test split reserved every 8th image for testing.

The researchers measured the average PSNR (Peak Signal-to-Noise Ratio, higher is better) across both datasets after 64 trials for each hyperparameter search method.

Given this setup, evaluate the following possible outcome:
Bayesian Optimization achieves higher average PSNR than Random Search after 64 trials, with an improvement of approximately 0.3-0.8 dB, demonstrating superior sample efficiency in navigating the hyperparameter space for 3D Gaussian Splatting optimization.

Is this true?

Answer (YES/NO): NO